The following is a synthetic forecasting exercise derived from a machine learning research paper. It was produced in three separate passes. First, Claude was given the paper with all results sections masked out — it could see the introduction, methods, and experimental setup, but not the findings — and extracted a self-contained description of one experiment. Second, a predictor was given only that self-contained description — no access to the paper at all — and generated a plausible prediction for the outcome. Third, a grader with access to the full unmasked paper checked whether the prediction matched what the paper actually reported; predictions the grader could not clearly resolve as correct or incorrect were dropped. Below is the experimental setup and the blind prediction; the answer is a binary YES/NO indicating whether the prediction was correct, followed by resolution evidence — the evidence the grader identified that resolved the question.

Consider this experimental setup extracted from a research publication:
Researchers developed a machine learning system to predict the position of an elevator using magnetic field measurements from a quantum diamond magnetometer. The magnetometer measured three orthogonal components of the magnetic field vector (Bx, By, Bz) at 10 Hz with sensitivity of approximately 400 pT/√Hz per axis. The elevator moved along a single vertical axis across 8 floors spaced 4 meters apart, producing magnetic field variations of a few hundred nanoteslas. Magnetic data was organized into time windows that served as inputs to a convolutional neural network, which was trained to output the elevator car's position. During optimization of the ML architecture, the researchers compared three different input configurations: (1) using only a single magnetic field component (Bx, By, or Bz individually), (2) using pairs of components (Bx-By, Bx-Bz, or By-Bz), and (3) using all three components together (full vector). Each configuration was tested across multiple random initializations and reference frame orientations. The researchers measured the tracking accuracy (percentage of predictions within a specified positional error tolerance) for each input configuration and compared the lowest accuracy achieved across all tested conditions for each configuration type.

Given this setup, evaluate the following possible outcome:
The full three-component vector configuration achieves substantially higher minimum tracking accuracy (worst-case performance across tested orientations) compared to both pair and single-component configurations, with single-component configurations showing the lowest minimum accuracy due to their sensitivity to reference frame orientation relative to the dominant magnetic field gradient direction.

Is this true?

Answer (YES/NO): NO